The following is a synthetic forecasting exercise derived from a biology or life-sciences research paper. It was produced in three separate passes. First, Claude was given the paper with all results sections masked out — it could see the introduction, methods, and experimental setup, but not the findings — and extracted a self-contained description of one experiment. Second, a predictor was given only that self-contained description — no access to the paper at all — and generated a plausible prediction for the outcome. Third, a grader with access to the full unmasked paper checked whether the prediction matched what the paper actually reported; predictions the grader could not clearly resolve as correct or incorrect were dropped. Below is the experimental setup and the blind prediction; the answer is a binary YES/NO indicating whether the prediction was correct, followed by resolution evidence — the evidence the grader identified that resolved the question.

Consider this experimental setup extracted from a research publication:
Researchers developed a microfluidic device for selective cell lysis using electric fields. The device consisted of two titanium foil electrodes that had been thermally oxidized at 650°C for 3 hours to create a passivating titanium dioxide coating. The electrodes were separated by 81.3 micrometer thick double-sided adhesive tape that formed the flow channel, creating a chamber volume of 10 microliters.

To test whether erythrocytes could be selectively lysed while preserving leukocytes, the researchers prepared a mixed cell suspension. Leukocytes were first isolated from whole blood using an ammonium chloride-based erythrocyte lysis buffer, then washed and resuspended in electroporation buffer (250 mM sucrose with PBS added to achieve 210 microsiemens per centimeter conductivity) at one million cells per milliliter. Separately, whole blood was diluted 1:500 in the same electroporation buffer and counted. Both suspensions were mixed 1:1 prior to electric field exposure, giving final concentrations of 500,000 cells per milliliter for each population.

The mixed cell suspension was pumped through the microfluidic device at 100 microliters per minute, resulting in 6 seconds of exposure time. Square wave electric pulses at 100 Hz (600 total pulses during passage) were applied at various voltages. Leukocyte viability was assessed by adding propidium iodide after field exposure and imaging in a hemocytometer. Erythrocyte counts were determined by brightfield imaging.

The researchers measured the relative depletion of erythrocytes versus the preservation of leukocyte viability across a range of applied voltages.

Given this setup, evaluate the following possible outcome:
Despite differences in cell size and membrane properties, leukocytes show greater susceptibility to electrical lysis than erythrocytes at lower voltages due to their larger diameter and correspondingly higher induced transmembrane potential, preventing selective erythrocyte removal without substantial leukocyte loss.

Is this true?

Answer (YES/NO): NO